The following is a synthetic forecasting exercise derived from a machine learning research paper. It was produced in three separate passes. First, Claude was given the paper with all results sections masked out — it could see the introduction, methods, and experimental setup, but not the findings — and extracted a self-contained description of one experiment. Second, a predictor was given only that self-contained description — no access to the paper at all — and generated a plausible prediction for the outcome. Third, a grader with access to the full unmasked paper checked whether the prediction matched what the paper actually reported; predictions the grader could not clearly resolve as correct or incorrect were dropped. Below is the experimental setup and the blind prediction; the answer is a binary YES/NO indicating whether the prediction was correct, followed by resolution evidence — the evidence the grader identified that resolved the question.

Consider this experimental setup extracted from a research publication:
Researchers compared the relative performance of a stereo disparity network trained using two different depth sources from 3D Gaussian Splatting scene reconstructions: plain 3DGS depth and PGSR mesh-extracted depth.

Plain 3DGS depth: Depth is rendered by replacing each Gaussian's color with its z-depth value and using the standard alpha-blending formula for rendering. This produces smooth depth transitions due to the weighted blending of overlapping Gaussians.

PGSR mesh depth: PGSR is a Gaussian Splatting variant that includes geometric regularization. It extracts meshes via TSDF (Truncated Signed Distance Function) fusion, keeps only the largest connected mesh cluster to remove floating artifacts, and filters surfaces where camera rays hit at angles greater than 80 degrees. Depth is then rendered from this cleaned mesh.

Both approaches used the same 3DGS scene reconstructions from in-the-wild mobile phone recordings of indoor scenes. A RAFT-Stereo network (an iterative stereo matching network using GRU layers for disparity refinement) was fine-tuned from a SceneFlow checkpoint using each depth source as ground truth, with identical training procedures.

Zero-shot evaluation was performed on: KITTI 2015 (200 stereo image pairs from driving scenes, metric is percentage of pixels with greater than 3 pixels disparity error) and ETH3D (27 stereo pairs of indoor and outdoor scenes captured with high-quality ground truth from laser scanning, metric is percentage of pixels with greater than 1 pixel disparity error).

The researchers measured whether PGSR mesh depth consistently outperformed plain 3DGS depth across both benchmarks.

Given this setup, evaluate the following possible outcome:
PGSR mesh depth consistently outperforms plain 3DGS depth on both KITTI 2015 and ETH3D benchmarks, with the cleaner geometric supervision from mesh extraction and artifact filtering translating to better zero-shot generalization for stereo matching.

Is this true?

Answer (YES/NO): NO